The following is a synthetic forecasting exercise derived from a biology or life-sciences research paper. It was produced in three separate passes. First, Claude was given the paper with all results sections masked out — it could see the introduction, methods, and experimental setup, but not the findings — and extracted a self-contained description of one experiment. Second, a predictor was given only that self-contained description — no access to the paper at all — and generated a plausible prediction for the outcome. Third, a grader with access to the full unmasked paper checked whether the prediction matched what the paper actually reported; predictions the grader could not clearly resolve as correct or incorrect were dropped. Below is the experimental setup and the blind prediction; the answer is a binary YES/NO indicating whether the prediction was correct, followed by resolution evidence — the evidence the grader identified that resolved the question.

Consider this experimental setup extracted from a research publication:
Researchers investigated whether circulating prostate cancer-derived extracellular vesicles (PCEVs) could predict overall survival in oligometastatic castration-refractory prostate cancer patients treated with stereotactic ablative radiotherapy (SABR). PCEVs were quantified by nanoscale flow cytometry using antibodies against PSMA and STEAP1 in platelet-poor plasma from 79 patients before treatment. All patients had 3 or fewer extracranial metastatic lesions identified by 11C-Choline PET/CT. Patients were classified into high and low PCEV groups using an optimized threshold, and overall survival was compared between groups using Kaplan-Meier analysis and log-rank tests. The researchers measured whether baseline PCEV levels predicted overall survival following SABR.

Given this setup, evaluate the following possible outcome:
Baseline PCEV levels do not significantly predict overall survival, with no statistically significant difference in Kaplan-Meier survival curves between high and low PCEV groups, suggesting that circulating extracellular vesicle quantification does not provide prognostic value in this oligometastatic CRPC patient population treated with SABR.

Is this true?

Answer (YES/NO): NO